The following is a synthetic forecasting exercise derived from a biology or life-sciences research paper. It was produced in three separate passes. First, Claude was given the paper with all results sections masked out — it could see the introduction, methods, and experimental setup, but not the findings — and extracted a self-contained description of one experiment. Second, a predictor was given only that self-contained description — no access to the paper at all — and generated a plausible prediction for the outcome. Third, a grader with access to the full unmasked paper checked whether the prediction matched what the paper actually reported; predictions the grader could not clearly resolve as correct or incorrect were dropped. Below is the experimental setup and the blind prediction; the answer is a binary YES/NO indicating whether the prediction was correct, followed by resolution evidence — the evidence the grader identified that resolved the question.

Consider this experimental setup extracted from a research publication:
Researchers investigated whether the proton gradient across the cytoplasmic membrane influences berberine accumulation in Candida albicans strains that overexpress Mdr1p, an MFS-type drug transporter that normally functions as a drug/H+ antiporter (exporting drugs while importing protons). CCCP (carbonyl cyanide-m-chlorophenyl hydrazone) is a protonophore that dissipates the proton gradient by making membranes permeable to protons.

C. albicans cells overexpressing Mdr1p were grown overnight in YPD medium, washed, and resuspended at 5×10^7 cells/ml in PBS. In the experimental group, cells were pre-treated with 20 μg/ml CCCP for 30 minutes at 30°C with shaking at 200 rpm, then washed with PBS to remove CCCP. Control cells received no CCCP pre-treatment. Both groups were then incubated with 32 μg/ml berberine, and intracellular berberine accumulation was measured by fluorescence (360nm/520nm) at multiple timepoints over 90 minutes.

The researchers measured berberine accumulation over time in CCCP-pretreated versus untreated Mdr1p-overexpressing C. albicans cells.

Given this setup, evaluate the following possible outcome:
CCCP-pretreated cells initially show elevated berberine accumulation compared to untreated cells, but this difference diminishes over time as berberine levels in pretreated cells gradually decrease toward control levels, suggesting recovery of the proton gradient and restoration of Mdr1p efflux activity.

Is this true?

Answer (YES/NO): NO